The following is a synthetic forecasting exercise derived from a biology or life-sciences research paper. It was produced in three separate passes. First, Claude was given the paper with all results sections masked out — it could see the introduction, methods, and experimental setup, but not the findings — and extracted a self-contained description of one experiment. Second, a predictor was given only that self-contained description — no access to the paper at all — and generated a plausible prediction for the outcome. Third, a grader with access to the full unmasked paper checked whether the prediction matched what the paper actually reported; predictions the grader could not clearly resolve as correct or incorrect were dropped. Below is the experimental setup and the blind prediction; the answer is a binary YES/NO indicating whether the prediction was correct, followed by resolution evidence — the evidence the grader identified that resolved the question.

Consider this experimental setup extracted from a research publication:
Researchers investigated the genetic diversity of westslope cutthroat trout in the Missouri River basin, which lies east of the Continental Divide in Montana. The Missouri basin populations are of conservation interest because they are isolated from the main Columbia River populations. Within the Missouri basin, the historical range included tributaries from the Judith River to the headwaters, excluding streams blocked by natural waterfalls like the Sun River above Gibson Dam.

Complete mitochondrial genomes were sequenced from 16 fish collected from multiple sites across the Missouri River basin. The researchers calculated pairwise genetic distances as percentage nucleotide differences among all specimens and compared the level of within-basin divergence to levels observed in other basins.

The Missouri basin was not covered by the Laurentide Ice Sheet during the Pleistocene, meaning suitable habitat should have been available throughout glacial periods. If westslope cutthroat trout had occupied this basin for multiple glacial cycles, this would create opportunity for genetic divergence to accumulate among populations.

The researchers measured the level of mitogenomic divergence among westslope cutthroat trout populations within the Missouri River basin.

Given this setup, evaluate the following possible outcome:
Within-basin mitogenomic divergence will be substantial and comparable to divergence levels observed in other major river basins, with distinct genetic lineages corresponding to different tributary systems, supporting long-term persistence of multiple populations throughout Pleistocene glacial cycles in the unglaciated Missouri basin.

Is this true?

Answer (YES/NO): NO